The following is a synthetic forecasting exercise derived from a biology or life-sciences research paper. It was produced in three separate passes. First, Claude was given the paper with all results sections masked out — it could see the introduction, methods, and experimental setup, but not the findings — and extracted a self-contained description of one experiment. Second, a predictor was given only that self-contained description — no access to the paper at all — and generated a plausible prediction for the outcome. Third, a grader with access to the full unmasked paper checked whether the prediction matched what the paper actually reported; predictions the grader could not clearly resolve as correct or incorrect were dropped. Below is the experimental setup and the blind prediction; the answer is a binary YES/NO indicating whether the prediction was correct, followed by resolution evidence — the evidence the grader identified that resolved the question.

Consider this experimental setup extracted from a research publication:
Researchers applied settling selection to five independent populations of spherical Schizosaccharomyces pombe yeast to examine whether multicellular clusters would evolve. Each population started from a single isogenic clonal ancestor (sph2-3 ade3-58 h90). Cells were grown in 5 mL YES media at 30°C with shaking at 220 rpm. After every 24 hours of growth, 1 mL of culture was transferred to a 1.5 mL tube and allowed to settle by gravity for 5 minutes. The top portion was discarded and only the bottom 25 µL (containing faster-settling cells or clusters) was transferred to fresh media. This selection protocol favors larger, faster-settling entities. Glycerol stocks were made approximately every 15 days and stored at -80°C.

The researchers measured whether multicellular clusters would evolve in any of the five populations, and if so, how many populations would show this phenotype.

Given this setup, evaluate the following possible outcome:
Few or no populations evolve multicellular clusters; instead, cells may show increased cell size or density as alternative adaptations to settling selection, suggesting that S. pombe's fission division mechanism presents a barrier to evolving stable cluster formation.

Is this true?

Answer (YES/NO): NO